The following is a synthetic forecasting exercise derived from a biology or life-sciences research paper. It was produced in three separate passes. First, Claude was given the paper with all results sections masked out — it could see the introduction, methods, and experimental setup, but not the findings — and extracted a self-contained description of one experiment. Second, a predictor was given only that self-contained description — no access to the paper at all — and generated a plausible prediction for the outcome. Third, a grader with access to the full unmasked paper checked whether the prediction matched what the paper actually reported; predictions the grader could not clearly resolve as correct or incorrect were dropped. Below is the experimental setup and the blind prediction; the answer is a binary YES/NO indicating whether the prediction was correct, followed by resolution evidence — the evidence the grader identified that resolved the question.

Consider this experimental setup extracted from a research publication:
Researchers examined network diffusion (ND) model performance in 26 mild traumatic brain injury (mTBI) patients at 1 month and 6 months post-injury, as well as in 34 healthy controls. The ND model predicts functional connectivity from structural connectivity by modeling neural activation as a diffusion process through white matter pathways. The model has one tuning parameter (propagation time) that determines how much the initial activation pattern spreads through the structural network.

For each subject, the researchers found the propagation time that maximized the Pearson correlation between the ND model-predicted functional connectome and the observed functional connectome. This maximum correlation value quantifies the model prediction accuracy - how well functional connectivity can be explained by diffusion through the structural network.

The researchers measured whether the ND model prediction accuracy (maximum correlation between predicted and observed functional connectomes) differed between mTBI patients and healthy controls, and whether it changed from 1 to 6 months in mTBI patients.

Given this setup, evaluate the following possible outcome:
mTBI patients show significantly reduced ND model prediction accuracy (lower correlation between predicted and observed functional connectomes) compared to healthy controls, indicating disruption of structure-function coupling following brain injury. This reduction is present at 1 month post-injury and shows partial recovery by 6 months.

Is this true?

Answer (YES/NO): NO